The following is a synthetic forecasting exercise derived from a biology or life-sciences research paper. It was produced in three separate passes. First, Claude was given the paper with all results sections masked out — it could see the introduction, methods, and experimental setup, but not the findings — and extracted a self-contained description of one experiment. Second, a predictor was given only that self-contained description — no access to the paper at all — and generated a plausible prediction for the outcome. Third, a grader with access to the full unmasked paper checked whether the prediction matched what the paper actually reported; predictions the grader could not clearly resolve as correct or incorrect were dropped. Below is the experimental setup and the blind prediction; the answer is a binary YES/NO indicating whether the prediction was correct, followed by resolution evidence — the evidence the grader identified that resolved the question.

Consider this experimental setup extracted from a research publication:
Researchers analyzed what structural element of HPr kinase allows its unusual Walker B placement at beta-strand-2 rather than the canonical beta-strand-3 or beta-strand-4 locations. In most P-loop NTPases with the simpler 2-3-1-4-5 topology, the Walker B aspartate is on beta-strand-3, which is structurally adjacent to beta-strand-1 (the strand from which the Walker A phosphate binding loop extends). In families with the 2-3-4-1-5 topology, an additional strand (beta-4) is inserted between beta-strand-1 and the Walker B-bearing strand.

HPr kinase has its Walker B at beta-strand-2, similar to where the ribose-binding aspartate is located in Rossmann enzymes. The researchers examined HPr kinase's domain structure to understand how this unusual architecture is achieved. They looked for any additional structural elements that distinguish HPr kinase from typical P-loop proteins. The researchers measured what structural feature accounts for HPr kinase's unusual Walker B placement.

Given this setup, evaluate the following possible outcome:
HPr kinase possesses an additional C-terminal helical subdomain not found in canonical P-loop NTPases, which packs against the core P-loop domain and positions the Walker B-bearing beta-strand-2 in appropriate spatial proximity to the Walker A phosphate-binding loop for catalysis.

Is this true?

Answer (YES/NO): NO